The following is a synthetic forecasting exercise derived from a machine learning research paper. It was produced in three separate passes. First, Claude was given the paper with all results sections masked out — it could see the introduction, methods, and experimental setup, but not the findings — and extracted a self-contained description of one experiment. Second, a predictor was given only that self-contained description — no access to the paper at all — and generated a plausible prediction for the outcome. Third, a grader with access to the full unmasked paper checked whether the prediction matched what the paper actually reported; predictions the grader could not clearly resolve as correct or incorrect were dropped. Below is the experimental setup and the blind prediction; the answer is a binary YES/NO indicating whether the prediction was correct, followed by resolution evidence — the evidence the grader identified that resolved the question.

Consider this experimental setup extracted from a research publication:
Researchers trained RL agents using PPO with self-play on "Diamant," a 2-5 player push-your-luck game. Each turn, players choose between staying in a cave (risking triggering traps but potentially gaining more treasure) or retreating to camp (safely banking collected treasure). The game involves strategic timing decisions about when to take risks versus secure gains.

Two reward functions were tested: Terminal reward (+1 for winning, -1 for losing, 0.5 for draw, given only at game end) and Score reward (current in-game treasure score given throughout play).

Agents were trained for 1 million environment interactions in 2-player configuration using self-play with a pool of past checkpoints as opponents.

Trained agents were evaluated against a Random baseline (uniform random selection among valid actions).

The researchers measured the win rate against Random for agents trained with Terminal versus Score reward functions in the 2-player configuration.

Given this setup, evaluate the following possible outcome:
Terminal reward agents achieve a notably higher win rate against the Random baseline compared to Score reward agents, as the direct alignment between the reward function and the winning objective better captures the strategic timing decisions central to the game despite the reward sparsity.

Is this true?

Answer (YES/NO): YES